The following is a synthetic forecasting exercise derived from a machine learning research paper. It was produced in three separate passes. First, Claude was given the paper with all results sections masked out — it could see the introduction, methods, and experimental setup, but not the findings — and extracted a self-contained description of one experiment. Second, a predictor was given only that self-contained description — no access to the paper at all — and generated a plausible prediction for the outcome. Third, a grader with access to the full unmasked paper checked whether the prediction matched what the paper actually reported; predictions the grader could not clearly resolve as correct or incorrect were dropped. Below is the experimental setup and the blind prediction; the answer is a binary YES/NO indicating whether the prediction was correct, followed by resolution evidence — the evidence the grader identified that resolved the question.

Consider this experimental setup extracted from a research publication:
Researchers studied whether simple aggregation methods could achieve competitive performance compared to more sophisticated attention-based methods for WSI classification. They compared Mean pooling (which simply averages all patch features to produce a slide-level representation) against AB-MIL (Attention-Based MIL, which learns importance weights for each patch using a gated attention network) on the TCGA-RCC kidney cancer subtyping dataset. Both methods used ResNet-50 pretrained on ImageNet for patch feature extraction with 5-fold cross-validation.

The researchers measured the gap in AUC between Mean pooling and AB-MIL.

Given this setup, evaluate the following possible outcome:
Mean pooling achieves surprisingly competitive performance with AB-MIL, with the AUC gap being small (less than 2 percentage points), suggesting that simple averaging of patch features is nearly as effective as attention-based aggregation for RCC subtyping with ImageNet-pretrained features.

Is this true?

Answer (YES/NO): YES